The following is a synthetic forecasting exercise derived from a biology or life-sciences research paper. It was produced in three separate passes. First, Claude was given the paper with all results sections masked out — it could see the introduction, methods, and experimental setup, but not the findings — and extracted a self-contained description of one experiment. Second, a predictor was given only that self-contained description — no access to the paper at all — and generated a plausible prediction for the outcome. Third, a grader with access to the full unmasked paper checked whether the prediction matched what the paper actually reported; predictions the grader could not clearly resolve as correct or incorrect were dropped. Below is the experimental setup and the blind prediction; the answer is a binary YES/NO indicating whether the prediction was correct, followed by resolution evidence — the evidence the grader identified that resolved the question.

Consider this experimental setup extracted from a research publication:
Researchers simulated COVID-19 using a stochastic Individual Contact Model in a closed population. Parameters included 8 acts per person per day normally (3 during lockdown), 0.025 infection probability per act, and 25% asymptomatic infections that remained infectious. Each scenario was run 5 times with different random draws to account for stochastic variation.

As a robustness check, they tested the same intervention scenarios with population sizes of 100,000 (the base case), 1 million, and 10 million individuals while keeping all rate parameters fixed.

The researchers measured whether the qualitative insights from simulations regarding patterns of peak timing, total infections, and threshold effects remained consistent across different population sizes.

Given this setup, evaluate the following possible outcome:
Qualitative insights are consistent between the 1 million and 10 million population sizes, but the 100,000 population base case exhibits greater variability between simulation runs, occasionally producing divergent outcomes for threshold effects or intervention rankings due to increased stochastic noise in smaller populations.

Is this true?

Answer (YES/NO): NO